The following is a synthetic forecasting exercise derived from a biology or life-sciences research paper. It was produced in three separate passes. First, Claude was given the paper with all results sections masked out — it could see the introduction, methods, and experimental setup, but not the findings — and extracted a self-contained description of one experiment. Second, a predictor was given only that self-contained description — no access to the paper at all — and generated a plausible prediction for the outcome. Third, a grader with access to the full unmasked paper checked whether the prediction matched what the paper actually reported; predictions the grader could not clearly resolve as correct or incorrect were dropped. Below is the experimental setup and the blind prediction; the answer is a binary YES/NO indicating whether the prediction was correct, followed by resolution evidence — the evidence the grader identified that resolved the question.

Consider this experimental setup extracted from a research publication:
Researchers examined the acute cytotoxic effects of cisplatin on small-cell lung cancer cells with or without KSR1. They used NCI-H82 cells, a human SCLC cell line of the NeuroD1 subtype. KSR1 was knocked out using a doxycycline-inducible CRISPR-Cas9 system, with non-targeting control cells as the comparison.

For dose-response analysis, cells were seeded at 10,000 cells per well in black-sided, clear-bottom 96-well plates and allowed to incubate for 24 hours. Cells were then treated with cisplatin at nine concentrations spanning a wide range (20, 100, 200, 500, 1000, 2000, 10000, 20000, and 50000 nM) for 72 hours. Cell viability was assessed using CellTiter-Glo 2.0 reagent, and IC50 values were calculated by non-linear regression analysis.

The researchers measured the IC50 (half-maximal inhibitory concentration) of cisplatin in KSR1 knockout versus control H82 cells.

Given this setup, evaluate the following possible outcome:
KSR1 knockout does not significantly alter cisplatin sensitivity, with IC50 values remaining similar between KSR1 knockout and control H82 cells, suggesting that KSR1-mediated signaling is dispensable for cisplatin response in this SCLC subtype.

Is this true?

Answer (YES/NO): YES